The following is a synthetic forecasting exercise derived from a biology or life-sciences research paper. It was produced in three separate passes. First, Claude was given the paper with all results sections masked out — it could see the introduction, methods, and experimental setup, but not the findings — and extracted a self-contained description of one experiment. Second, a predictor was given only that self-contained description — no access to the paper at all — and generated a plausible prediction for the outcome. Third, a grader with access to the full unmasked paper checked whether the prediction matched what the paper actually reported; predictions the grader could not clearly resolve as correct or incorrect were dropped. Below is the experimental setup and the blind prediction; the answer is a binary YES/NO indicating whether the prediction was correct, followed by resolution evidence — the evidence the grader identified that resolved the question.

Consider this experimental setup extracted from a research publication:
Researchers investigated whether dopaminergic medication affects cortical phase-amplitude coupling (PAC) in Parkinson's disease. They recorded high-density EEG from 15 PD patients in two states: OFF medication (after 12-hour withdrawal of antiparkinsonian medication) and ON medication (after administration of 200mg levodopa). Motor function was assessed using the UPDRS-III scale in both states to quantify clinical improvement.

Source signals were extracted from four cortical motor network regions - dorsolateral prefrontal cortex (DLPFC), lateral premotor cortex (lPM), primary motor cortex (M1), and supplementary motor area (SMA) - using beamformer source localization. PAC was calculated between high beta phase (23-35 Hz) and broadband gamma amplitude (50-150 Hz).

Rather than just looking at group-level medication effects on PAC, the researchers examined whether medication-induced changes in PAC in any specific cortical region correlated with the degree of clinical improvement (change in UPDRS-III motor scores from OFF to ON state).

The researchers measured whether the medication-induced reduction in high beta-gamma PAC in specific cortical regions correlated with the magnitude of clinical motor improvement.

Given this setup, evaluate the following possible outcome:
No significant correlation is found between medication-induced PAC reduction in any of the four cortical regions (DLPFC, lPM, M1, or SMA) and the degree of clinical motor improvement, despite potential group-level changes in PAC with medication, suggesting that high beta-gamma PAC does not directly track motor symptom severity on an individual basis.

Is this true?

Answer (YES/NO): NO